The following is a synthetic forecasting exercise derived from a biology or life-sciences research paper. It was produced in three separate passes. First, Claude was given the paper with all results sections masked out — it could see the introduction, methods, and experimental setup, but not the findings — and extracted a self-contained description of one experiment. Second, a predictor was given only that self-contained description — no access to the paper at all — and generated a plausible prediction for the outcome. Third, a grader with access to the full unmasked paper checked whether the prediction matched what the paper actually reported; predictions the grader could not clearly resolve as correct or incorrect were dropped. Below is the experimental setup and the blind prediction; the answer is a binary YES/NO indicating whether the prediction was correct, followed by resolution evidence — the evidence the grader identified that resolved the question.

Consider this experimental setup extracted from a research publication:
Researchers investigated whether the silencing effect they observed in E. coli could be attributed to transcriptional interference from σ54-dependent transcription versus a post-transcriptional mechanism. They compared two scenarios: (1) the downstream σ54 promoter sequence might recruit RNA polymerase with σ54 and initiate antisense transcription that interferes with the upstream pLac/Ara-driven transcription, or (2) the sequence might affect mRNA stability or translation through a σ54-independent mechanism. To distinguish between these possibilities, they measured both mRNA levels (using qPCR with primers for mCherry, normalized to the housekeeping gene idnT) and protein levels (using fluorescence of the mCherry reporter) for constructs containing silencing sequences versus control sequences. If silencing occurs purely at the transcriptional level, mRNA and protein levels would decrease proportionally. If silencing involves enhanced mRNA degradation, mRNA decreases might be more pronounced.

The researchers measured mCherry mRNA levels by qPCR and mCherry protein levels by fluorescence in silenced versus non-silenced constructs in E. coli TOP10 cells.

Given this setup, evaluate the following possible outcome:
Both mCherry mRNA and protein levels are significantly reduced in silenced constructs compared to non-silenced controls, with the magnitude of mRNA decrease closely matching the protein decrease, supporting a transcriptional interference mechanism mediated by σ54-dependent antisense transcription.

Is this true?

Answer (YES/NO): NO